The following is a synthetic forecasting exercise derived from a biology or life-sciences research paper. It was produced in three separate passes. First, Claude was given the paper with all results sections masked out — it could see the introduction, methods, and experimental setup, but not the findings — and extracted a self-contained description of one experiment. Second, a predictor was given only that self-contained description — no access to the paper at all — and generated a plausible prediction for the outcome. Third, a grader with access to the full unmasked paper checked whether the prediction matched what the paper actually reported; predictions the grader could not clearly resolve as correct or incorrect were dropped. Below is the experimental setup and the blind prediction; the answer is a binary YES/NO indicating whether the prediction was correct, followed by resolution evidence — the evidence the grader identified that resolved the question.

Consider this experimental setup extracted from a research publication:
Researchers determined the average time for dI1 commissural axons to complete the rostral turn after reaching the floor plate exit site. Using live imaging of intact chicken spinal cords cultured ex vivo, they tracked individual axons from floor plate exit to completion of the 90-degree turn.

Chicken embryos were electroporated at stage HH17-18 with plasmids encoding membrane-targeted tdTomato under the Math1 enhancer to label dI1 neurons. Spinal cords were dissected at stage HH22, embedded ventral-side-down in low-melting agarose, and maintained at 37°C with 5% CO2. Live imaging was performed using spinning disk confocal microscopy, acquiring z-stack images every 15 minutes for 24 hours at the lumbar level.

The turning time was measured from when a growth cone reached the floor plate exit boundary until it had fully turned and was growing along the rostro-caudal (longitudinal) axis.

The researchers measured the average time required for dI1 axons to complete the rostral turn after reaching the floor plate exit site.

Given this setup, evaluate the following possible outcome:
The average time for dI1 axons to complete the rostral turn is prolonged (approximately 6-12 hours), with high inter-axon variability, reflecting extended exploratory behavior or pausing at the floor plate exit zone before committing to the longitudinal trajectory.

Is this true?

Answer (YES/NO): NO